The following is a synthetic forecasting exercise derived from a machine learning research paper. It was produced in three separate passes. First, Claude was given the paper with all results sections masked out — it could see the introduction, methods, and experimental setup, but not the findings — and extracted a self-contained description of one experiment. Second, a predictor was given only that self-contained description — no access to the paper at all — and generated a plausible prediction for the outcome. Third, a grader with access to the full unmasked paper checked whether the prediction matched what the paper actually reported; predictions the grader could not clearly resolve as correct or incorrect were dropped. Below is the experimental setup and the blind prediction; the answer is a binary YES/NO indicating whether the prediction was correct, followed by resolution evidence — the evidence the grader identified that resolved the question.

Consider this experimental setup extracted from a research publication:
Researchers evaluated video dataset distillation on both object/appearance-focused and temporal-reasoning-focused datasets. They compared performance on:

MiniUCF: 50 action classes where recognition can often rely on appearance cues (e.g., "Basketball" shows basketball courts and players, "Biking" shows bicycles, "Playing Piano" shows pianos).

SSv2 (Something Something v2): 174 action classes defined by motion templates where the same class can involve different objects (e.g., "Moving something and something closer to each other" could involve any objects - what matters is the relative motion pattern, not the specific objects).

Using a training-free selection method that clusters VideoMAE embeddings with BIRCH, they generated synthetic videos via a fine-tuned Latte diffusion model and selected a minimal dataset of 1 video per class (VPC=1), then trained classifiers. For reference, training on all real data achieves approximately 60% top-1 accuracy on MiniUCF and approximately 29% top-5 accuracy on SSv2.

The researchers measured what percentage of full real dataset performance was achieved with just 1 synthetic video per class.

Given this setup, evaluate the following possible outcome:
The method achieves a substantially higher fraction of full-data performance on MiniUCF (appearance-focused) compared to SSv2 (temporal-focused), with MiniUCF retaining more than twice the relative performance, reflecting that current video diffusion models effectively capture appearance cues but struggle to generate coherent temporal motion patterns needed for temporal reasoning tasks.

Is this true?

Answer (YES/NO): YES